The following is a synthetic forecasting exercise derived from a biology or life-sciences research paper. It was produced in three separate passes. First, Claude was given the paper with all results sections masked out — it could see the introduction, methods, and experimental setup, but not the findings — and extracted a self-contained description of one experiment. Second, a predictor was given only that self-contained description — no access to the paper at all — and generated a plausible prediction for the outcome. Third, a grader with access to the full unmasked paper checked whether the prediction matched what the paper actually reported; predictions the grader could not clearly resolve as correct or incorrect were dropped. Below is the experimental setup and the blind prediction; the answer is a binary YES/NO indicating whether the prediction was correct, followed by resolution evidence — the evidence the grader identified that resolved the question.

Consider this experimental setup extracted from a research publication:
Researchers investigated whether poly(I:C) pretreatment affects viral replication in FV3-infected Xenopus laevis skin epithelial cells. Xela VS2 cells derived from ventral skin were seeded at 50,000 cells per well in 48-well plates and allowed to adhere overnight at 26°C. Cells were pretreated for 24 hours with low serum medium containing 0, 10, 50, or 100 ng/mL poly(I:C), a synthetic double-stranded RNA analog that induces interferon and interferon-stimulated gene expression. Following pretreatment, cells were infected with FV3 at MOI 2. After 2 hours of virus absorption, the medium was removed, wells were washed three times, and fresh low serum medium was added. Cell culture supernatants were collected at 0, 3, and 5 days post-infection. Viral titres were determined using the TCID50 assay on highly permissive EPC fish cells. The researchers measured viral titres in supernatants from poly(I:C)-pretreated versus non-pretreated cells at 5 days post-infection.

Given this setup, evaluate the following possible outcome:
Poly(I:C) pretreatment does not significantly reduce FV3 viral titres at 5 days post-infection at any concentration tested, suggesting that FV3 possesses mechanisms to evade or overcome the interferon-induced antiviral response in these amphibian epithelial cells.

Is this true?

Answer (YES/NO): NO